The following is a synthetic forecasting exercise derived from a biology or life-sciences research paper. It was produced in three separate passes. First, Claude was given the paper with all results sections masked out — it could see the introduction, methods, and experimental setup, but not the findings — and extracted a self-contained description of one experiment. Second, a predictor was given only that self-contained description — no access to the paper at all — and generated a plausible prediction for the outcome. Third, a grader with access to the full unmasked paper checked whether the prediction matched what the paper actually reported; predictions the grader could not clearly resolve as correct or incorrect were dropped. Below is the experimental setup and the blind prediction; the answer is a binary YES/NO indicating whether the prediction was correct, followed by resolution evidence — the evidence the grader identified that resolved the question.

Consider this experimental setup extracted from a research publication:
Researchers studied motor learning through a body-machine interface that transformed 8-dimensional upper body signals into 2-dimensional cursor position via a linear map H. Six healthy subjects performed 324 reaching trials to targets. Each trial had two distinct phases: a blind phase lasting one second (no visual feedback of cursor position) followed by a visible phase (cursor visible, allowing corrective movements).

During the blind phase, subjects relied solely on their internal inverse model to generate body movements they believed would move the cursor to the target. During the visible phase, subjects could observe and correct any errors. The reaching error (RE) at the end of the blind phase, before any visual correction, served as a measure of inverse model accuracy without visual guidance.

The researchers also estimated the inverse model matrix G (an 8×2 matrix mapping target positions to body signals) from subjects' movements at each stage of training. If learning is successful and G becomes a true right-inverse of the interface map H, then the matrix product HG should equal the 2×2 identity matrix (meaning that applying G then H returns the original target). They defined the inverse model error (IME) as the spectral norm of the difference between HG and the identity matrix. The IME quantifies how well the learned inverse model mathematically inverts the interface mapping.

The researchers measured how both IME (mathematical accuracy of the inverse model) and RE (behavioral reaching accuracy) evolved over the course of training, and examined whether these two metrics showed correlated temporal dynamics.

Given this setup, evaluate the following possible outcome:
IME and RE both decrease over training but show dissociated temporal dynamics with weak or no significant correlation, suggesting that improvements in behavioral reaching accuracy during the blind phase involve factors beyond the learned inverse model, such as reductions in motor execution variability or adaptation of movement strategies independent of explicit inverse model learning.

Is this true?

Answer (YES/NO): NO